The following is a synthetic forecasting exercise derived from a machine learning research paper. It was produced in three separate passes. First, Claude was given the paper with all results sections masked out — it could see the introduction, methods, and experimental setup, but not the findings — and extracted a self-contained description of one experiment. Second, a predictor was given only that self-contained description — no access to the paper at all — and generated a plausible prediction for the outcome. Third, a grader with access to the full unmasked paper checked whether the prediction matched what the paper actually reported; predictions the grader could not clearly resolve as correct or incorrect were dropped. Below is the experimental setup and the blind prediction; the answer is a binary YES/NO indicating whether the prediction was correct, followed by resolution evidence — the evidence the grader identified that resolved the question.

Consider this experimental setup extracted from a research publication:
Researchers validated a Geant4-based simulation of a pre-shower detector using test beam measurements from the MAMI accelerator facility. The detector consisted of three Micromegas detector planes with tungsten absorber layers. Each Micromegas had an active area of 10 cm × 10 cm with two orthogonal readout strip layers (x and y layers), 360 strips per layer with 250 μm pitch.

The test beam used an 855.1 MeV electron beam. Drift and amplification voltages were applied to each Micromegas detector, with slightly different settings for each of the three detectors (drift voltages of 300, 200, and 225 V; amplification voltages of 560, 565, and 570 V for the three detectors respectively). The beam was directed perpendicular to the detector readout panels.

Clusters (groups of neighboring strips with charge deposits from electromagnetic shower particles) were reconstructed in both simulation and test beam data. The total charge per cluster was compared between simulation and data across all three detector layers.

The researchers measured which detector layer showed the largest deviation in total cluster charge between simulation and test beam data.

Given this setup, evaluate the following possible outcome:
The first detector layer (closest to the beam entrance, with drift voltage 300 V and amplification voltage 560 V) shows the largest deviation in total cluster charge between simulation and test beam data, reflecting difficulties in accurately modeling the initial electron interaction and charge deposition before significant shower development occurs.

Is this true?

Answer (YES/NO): YES